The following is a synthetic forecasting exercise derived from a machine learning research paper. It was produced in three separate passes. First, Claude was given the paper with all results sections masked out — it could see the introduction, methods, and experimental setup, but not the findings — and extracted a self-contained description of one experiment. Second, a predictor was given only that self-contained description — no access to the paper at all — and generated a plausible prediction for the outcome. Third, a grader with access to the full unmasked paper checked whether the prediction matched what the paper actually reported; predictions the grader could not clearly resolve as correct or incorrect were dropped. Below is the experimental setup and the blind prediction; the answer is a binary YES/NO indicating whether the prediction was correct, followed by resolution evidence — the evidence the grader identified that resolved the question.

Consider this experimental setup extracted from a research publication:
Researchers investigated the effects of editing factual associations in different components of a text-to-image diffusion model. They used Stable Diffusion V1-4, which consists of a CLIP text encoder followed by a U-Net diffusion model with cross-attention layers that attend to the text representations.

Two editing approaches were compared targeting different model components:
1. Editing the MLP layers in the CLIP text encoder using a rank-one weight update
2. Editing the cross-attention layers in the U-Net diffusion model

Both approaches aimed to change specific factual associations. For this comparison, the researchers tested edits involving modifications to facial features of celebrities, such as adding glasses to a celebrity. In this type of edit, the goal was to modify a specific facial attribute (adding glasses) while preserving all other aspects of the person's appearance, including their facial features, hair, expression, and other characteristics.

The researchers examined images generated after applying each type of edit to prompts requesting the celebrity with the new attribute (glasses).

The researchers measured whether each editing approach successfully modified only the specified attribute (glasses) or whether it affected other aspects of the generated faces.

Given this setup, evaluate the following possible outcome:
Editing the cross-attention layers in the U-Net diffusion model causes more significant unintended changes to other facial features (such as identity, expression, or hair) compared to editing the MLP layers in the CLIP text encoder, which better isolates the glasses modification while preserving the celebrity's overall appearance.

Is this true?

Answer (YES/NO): NO